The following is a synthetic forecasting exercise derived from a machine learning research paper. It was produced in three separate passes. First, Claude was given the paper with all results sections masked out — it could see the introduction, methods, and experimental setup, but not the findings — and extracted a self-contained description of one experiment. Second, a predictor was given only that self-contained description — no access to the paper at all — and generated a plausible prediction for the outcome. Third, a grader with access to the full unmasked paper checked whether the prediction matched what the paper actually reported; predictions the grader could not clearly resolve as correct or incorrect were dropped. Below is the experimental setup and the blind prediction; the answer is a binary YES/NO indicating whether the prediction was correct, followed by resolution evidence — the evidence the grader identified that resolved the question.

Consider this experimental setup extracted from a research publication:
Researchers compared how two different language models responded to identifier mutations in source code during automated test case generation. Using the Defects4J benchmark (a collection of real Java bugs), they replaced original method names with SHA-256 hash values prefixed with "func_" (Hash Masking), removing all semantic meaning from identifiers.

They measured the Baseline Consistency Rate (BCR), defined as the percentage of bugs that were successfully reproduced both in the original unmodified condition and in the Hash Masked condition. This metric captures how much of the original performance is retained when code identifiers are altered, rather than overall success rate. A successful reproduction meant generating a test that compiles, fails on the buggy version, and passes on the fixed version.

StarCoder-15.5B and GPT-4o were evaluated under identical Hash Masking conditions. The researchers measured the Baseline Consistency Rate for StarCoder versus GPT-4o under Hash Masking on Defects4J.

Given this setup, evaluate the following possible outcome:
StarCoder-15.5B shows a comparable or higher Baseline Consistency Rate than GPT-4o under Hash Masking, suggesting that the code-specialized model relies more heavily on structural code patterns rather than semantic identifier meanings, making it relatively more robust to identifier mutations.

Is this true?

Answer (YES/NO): NO